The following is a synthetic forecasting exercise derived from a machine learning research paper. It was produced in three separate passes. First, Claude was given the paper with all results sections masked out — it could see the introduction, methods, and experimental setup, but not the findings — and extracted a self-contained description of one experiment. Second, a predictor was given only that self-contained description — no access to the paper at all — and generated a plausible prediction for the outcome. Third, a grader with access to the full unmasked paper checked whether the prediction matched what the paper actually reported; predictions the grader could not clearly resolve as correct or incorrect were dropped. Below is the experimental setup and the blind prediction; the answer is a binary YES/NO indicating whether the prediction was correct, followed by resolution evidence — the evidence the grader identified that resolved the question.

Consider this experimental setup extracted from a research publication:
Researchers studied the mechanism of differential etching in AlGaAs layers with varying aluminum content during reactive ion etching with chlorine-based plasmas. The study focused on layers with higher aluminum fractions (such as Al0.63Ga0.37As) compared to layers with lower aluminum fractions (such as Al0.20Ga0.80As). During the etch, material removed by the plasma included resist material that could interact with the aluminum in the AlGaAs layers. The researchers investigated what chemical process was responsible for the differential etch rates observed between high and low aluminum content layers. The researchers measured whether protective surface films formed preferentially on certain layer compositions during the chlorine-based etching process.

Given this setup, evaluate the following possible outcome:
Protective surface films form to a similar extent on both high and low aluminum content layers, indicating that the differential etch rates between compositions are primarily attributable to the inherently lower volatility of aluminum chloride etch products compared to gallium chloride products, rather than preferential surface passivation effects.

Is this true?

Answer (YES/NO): NO